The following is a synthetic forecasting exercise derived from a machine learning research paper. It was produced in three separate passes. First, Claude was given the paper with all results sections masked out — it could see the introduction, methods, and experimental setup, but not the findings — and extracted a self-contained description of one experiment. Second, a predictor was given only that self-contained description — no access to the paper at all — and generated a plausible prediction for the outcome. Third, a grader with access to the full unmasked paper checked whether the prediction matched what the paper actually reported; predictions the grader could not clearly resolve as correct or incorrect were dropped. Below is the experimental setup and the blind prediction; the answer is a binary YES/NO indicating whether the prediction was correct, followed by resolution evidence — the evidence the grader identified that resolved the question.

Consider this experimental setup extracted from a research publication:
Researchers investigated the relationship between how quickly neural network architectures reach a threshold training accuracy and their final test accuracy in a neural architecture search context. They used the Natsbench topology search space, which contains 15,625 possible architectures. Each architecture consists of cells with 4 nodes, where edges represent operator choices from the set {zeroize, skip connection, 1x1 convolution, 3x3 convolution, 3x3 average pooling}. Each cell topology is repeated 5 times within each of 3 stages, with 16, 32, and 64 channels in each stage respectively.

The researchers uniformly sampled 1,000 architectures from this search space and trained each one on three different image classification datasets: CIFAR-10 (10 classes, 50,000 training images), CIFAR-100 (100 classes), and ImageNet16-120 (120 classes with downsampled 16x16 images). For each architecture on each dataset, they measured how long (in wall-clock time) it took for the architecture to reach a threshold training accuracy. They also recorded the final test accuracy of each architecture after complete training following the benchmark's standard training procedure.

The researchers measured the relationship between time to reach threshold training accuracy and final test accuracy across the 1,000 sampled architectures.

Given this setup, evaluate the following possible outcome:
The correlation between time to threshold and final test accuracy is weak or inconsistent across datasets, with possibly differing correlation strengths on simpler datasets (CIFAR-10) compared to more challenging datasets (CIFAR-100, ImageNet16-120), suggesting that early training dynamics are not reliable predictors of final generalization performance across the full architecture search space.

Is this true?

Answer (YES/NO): NO